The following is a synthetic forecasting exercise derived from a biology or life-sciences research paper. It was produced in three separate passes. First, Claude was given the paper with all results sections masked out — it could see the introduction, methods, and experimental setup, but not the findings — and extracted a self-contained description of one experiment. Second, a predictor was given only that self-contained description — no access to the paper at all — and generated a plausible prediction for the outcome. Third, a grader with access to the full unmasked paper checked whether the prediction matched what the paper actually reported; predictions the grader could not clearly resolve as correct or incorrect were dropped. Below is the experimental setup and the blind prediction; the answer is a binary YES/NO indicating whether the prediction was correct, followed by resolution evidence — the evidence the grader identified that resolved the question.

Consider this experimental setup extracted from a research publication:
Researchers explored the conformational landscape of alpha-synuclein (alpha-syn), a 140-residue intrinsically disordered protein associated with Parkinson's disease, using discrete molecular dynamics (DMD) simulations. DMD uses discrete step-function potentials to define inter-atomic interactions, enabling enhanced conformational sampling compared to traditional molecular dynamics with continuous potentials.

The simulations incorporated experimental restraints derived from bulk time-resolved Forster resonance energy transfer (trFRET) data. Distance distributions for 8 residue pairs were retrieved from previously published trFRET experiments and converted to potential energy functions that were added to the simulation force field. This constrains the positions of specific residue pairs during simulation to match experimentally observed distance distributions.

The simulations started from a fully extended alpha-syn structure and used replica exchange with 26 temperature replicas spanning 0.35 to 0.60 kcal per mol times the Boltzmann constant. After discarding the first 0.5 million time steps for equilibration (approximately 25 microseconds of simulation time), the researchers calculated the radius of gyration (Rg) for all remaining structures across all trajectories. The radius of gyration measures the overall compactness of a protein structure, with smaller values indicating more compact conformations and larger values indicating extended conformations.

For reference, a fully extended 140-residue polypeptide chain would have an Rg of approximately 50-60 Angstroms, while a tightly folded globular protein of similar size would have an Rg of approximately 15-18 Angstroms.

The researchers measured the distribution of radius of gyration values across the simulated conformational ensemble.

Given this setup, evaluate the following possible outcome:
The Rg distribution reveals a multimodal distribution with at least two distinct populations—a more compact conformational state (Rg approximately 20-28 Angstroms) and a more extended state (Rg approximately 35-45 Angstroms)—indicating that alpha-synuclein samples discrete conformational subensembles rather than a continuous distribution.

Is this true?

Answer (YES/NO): NO